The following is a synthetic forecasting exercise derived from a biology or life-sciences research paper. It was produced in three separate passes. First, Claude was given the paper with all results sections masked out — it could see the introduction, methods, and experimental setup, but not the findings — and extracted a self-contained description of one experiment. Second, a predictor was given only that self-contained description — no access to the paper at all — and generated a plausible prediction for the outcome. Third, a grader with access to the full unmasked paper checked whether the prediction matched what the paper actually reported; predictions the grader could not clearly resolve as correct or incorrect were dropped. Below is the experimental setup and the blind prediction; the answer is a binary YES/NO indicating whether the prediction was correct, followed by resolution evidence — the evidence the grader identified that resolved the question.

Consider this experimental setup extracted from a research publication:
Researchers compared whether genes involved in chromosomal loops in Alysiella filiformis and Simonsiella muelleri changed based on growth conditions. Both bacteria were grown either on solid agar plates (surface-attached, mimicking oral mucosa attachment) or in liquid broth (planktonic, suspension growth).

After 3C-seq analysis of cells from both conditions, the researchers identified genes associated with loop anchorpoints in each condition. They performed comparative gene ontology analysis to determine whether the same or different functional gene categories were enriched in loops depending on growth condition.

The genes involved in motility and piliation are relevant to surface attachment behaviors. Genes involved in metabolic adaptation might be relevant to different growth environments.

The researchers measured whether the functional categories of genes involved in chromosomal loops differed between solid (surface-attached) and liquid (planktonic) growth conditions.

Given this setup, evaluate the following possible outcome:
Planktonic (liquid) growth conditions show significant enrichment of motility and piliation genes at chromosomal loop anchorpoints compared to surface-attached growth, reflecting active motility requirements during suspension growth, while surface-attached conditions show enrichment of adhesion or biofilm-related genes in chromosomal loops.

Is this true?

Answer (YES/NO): NO